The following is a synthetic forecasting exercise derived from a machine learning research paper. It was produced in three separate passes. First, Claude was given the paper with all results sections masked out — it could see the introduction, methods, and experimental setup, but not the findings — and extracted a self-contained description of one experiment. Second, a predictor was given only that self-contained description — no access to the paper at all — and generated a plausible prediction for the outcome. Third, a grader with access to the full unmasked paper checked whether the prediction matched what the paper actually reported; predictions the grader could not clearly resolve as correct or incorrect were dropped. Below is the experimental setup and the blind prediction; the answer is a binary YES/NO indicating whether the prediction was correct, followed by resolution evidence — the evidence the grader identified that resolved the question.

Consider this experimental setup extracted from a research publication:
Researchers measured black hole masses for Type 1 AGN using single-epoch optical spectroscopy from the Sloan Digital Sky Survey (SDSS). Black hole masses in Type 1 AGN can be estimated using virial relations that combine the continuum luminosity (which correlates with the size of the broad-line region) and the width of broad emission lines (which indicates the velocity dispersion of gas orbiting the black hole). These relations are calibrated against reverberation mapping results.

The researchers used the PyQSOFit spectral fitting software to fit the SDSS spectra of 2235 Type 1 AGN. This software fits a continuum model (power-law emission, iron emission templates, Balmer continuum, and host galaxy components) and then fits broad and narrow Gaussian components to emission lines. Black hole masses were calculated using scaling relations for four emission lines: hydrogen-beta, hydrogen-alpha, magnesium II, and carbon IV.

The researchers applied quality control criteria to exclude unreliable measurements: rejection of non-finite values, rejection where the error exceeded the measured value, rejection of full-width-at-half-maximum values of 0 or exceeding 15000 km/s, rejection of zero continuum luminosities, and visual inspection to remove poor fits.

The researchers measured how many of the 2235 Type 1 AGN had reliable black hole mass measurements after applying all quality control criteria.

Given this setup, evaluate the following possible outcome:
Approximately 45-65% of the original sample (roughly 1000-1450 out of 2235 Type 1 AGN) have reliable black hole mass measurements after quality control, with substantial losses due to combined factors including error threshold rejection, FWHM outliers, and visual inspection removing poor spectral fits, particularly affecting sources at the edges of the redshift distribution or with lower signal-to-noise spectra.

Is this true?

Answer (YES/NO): YES